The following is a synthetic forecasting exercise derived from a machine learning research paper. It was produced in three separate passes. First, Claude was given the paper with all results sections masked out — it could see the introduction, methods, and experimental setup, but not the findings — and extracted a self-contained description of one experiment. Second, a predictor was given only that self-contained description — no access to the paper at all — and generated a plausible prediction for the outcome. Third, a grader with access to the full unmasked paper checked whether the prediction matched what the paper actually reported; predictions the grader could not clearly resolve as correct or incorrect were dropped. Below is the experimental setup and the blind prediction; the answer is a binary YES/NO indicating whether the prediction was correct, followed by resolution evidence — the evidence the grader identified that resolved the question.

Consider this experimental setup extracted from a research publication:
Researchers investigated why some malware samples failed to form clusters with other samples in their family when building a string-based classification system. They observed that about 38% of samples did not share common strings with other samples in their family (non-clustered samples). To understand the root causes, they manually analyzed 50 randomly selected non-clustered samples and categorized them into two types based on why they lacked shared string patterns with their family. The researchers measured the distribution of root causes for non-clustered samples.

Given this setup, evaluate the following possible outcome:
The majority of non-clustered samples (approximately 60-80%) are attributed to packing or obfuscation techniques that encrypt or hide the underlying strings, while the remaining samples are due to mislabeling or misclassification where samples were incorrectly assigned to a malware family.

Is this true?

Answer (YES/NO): NO